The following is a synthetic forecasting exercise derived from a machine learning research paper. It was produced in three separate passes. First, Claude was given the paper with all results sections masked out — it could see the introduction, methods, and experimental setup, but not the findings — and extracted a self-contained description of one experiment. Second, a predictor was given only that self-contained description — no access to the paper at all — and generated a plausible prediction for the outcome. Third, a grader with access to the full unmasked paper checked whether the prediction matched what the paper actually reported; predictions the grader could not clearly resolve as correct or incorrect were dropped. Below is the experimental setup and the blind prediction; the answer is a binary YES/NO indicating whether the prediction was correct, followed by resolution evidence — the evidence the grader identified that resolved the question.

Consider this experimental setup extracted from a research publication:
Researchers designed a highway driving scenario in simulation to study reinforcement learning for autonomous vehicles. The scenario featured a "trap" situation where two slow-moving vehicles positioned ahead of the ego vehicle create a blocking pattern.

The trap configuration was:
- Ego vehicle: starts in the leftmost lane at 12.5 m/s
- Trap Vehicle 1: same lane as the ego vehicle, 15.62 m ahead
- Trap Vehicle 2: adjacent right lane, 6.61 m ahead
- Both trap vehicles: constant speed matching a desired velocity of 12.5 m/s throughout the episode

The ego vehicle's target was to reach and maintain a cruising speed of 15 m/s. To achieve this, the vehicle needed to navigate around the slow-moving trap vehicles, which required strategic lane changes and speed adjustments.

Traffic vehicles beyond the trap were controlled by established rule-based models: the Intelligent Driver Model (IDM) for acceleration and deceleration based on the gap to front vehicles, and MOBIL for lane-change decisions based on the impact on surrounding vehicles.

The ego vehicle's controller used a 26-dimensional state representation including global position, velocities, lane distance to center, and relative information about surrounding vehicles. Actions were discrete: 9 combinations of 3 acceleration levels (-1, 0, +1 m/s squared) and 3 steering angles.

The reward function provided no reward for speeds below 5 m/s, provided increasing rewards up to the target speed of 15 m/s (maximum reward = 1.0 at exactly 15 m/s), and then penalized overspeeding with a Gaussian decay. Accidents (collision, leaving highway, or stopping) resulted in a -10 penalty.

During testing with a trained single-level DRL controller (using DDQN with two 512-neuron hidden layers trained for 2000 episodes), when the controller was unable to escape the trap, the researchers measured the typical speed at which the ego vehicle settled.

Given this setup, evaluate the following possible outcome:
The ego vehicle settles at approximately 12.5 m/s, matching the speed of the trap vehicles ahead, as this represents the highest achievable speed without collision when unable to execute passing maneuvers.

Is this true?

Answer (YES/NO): NO